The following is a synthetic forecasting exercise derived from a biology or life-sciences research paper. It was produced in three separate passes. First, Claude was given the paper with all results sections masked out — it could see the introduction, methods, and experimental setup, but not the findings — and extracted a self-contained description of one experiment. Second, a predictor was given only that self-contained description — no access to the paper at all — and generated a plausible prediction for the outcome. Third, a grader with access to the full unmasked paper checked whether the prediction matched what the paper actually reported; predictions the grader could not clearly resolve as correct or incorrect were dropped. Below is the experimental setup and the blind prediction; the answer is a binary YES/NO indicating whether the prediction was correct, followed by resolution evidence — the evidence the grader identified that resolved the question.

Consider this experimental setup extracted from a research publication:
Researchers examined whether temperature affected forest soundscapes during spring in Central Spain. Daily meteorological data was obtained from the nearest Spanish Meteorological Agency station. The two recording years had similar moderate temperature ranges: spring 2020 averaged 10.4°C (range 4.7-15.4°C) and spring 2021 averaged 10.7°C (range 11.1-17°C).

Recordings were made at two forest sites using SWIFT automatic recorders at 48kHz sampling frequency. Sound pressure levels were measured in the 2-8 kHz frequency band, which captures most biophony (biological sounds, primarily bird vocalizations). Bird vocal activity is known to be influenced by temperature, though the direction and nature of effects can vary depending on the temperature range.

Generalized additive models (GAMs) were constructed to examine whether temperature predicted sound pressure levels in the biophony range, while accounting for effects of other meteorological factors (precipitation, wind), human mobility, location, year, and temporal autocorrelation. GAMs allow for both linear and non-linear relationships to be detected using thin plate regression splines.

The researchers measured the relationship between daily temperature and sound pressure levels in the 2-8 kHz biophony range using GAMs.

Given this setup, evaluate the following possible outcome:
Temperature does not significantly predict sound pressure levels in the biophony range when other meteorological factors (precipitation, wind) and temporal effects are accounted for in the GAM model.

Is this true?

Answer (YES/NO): YES